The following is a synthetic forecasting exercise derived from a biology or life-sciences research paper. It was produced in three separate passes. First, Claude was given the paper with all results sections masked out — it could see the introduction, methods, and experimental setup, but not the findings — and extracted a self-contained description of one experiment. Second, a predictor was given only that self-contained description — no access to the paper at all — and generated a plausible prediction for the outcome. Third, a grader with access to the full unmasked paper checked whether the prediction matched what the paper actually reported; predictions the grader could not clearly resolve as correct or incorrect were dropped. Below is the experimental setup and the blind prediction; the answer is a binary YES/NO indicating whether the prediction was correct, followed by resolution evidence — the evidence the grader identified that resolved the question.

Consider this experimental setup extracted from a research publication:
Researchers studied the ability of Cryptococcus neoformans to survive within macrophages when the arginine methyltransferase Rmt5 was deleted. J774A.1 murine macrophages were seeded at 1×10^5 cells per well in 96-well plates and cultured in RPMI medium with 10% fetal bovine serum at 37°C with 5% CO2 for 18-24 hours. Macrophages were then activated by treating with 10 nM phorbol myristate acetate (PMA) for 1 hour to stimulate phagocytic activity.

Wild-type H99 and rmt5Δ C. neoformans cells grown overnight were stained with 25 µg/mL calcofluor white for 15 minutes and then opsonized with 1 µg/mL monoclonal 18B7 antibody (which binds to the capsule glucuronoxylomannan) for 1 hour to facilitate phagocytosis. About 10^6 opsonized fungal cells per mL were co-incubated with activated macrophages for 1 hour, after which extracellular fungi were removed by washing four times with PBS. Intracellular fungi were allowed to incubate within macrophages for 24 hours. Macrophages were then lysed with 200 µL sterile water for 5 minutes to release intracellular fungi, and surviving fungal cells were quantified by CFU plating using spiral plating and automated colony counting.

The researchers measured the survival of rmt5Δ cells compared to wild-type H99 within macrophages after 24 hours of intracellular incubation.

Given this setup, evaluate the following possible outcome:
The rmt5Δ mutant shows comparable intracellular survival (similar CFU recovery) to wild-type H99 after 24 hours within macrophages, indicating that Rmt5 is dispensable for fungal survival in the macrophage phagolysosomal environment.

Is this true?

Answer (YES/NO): NO